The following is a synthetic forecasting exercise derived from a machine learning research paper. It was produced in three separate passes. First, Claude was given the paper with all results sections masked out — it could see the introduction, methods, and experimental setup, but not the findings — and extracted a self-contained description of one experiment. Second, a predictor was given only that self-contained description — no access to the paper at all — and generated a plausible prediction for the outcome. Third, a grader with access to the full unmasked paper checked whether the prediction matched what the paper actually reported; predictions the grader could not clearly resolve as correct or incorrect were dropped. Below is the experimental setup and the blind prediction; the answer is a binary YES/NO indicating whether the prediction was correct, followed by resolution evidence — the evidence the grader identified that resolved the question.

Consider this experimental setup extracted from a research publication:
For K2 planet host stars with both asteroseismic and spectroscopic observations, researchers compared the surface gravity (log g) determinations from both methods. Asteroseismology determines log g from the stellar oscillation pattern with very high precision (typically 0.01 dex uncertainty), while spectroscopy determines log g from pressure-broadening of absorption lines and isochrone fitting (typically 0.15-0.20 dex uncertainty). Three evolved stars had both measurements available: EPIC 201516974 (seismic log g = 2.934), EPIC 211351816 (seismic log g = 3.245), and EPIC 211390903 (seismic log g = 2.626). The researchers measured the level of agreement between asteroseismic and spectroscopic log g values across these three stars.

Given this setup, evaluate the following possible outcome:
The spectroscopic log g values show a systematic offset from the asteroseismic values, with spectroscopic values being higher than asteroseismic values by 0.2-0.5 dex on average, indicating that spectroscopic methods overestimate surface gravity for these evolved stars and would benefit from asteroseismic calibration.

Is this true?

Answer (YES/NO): NO